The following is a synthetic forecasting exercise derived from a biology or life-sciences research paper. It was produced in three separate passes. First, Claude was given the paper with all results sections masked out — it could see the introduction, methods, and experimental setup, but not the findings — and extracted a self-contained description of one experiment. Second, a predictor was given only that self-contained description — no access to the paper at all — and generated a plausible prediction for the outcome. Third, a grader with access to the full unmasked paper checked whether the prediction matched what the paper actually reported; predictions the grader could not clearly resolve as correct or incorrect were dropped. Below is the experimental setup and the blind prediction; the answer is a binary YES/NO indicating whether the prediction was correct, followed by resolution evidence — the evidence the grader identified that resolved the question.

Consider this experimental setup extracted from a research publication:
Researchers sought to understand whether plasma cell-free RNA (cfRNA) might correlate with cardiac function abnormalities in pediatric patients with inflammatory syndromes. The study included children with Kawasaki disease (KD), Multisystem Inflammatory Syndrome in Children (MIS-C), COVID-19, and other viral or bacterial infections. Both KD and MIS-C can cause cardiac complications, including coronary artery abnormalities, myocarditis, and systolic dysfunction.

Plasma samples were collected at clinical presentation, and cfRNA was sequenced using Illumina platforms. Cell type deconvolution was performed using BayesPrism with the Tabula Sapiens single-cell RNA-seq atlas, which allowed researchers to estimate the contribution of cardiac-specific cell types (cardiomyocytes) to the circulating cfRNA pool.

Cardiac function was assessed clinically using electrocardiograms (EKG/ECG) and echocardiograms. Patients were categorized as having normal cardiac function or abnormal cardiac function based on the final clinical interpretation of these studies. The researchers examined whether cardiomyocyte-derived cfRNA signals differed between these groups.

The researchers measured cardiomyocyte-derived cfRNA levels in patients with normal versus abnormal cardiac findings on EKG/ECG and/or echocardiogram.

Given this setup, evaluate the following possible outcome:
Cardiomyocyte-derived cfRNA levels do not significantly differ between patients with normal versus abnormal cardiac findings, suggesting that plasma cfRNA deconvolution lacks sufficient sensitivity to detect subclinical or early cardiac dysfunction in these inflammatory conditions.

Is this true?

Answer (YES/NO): NO